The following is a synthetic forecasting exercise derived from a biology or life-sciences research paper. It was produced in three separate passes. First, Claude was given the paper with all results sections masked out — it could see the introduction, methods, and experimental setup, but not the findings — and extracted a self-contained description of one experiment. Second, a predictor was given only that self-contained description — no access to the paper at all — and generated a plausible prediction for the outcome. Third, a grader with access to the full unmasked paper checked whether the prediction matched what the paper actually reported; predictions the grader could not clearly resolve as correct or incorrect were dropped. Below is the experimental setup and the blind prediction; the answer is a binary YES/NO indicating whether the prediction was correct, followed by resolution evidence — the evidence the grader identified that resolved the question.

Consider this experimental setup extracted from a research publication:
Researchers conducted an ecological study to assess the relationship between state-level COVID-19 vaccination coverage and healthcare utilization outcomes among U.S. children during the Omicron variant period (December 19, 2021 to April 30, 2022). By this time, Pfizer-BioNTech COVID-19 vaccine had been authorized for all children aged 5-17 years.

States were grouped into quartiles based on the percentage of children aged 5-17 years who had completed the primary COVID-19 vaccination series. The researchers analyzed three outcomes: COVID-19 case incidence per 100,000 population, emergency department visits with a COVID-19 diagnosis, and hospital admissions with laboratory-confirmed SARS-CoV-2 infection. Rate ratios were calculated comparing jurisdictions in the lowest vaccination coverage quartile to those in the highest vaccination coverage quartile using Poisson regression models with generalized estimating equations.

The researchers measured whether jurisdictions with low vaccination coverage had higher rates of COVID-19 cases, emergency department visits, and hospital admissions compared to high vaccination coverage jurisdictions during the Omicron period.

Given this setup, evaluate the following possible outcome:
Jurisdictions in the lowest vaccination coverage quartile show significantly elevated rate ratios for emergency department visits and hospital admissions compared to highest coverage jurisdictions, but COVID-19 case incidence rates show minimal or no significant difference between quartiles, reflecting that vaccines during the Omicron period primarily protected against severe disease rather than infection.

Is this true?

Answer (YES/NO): NO